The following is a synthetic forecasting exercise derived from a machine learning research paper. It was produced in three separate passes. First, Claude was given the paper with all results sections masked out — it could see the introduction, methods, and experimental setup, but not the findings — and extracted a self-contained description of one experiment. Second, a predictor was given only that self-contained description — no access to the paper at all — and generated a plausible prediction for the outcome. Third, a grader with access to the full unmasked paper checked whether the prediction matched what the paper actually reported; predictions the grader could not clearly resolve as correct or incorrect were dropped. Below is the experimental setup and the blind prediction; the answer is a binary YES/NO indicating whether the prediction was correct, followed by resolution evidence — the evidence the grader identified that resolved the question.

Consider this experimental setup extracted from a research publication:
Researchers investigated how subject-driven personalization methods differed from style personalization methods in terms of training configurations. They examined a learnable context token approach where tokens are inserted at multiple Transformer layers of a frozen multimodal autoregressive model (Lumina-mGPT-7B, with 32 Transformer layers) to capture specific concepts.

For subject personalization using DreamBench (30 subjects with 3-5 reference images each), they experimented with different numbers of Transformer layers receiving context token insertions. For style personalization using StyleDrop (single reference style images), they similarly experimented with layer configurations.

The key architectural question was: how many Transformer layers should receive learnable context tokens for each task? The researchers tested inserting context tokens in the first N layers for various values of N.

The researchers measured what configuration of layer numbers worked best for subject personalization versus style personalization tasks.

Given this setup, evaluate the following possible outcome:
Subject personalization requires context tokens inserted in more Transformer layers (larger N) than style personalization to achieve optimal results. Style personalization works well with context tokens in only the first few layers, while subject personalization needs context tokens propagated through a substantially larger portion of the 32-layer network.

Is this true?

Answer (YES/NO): YES